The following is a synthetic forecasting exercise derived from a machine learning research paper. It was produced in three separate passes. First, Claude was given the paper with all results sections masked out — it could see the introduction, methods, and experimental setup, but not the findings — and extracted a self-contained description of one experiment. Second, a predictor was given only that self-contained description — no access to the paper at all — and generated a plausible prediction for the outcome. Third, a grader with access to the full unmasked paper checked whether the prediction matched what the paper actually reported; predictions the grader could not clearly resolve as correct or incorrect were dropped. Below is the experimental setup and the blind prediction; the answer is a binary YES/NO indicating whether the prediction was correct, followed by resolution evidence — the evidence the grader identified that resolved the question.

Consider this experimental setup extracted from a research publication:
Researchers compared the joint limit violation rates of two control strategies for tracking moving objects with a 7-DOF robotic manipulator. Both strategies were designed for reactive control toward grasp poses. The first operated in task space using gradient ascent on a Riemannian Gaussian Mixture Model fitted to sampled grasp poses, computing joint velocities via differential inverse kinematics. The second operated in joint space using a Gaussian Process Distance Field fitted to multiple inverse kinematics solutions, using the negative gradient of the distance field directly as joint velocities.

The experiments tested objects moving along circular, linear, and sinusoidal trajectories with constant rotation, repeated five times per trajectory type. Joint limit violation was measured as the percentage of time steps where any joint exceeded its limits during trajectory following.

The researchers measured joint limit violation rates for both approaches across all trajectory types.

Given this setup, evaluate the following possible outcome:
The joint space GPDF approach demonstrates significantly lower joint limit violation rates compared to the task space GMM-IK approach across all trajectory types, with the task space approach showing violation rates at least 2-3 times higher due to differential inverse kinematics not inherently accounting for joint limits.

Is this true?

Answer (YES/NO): NO